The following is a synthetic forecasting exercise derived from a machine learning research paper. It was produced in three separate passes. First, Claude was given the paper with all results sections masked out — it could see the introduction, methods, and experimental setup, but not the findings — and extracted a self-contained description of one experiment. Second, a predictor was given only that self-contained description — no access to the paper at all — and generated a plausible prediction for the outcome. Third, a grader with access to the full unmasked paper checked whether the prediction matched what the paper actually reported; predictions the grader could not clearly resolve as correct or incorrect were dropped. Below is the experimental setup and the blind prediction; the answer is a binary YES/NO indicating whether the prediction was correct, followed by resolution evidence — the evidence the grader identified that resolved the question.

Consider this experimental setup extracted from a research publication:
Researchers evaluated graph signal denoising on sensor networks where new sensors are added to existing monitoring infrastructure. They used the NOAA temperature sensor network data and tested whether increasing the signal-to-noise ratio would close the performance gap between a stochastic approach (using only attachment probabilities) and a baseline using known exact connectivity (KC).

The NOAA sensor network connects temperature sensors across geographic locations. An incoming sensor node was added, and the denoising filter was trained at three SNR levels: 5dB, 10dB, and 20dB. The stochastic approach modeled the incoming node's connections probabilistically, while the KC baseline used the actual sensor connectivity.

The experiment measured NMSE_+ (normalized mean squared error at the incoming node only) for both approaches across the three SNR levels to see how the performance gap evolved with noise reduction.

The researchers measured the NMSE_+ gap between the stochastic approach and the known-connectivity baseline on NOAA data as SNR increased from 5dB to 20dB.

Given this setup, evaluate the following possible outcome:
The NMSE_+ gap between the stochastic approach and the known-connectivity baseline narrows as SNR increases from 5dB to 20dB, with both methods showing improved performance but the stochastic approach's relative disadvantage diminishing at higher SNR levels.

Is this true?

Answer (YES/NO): NO